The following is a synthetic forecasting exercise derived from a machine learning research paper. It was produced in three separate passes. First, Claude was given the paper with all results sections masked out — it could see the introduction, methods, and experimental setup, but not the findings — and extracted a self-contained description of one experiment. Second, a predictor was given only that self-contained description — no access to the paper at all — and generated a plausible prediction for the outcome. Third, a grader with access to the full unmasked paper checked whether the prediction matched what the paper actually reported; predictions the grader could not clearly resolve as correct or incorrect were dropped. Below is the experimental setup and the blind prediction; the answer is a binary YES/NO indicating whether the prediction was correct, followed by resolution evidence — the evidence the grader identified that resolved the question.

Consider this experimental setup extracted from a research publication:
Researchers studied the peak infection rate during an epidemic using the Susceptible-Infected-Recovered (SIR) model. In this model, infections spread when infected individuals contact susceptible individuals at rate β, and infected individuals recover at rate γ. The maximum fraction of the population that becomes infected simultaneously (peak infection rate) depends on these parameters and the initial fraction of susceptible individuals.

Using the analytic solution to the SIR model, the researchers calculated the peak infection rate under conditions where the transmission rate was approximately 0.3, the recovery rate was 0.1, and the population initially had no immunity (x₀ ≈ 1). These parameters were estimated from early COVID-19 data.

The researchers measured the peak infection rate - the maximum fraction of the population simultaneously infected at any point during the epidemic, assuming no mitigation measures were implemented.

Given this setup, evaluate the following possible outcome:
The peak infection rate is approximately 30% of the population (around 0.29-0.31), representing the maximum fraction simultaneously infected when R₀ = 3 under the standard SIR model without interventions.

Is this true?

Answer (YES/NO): NO